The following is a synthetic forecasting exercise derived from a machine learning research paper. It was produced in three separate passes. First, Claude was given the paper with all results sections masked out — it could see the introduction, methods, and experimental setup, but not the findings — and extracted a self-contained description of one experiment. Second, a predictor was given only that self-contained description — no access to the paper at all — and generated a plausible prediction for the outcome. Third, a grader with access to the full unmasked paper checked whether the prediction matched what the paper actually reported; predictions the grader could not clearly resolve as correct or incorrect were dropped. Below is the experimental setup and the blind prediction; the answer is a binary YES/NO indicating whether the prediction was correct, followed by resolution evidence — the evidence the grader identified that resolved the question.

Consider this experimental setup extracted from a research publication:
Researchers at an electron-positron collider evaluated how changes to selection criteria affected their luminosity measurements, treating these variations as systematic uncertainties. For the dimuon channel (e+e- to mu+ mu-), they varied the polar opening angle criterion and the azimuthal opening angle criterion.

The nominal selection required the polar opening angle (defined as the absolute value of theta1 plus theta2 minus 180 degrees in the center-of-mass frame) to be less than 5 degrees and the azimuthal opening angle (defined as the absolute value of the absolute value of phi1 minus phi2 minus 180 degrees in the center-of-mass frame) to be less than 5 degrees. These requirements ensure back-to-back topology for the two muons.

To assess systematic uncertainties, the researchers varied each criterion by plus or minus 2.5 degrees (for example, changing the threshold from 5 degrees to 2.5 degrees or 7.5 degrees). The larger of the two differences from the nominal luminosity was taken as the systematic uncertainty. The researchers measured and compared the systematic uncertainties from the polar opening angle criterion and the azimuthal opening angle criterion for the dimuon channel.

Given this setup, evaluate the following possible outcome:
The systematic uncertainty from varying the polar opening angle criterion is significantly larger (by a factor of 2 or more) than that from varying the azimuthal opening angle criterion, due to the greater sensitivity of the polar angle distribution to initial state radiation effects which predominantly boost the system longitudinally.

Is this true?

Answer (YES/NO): NO